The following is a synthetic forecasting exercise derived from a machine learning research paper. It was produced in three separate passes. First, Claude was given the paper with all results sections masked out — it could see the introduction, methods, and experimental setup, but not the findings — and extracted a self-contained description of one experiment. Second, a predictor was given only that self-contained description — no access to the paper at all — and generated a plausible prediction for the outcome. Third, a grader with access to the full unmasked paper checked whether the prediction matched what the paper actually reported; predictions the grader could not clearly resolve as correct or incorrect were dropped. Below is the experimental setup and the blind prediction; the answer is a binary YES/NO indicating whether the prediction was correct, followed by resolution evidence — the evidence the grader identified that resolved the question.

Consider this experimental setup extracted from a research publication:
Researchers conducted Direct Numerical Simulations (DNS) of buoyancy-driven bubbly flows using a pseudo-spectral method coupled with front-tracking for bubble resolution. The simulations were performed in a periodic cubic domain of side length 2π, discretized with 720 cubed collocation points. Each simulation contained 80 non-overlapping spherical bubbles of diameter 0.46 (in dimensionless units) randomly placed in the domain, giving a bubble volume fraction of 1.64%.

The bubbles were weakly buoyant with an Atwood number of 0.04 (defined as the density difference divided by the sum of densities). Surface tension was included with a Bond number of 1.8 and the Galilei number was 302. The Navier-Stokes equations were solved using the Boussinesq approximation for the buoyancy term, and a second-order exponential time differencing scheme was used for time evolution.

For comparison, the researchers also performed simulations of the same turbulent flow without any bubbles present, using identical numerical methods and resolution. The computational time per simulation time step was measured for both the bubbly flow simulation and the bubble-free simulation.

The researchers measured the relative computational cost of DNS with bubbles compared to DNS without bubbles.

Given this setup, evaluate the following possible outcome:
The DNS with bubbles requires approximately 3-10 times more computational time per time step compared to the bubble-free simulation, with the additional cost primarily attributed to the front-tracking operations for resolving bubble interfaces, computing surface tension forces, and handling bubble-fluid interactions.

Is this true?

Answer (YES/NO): YES